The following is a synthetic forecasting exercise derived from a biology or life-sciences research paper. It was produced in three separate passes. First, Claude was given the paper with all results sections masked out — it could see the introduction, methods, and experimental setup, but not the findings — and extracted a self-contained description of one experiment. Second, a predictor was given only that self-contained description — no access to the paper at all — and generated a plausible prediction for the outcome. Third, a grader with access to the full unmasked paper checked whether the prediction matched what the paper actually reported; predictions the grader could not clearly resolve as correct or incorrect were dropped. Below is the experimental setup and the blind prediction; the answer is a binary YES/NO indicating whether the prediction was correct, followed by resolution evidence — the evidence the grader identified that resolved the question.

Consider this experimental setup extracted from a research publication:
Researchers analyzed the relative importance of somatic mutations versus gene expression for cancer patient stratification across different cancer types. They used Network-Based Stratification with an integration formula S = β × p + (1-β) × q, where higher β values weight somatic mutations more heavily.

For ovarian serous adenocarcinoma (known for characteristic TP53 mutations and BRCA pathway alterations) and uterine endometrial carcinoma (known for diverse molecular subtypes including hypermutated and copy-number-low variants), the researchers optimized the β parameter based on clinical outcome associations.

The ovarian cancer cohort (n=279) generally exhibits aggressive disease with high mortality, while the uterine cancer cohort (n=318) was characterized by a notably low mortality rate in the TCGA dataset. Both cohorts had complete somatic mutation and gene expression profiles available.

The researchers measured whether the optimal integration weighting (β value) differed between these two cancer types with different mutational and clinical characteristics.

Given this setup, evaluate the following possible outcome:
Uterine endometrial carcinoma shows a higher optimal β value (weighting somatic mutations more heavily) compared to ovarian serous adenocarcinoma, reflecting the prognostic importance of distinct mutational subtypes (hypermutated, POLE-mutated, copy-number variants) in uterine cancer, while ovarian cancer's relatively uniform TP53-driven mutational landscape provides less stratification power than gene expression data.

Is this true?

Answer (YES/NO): NO